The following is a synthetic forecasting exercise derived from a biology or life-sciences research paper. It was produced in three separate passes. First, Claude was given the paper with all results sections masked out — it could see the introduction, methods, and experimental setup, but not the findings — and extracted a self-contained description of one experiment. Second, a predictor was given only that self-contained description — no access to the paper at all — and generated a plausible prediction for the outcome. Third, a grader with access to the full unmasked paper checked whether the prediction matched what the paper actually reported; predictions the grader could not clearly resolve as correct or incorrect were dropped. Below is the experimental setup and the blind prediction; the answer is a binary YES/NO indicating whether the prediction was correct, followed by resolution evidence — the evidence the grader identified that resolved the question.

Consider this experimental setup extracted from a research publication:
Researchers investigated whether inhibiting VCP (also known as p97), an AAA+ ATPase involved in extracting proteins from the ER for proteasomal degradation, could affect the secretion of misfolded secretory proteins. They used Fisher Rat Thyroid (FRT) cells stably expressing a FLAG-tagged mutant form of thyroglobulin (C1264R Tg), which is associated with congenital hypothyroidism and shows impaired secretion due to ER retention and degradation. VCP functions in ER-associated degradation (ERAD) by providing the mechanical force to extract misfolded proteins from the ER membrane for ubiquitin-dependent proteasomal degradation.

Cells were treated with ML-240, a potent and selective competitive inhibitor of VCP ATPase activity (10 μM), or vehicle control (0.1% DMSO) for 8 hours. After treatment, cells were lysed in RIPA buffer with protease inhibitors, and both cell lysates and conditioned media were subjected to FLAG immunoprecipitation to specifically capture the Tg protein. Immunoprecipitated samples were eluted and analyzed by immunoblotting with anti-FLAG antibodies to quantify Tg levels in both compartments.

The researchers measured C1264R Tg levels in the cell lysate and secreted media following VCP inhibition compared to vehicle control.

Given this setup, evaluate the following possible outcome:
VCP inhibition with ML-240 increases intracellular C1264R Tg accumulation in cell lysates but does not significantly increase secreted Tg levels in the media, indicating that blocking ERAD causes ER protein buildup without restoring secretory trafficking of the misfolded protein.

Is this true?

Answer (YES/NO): NO